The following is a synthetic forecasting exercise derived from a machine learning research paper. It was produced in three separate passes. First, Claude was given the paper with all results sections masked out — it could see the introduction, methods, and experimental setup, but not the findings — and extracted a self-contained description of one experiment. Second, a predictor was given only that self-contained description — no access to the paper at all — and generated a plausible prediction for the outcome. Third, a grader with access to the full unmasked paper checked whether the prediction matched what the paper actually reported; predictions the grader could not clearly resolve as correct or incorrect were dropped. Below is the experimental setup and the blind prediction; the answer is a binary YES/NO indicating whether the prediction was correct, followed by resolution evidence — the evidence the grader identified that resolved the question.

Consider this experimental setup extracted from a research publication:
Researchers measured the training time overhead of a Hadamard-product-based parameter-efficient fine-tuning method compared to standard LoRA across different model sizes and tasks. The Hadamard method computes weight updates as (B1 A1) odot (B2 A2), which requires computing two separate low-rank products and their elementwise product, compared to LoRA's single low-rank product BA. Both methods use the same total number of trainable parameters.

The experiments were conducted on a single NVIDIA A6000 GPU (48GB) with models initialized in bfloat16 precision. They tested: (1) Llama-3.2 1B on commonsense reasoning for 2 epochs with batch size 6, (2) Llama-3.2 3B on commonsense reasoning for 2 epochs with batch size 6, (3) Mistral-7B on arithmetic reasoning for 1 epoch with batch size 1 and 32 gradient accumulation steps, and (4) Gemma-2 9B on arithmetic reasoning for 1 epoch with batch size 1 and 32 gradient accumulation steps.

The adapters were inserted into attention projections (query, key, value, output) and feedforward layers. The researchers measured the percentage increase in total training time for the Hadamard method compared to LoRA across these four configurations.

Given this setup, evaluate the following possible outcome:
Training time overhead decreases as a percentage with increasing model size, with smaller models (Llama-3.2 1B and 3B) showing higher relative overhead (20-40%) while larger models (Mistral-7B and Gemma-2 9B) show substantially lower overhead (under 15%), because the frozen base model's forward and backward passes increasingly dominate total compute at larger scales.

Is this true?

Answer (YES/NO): NO